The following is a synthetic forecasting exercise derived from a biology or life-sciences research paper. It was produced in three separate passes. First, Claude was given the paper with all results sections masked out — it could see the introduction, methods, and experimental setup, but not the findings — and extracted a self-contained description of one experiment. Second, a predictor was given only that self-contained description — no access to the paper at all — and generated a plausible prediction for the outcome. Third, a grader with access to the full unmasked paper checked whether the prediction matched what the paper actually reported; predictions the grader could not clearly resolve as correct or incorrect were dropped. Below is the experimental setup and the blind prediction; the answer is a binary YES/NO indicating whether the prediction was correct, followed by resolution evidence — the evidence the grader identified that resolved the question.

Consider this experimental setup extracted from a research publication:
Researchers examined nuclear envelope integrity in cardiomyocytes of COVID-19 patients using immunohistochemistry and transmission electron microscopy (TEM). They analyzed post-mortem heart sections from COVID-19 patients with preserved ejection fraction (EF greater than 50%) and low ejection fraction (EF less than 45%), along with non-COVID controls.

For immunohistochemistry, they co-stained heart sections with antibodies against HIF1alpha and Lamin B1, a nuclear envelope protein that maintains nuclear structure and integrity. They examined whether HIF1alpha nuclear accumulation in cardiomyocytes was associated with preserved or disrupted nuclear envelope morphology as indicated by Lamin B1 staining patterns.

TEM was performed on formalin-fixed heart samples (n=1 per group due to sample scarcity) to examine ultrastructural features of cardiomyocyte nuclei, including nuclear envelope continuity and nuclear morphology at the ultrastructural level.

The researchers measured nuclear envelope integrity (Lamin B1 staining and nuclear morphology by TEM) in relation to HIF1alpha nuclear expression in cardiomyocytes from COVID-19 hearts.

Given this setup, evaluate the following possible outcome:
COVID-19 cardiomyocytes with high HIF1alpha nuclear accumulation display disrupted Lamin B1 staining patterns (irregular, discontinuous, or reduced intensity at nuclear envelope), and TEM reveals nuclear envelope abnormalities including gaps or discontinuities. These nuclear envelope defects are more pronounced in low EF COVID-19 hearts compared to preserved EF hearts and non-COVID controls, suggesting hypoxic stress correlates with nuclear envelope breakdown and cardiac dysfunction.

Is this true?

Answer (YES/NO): NO